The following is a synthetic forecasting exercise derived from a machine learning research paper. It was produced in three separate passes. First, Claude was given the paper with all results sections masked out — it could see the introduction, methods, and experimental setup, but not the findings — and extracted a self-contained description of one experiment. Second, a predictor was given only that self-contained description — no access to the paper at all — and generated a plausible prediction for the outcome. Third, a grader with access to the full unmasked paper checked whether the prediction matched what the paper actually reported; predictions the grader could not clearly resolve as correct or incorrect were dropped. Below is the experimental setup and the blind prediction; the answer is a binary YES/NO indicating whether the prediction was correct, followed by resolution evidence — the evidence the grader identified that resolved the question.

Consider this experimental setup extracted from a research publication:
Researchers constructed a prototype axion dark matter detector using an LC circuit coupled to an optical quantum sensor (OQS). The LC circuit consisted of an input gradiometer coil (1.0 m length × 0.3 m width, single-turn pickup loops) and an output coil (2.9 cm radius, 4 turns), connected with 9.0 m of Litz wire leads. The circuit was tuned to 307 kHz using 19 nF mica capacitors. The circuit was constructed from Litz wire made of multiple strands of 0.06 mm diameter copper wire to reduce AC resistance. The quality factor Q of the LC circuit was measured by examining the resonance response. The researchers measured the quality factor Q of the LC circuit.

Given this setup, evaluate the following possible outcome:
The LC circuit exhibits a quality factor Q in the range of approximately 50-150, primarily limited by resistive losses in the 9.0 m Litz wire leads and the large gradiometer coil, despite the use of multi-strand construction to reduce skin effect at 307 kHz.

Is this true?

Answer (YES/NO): NO